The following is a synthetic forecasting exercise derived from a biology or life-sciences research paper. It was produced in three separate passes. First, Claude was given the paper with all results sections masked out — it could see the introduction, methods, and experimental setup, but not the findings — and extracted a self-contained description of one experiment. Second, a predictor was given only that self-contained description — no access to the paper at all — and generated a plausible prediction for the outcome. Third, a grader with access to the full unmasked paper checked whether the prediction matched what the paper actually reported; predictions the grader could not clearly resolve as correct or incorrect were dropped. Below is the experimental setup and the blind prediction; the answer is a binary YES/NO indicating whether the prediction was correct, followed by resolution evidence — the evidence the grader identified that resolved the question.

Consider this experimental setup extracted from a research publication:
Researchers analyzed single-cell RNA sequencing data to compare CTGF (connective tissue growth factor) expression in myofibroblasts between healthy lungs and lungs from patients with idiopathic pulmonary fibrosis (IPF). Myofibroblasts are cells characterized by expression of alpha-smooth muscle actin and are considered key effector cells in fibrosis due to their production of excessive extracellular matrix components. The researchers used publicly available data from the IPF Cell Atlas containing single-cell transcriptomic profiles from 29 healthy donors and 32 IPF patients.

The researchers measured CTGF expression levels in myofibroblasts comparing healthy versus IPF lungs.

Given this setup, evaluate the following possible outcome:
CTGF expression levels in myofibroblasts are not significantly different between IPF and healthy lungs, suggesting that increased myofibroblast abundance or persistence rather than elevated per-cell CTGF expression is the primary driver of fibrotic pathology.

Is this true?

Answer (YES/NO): YES